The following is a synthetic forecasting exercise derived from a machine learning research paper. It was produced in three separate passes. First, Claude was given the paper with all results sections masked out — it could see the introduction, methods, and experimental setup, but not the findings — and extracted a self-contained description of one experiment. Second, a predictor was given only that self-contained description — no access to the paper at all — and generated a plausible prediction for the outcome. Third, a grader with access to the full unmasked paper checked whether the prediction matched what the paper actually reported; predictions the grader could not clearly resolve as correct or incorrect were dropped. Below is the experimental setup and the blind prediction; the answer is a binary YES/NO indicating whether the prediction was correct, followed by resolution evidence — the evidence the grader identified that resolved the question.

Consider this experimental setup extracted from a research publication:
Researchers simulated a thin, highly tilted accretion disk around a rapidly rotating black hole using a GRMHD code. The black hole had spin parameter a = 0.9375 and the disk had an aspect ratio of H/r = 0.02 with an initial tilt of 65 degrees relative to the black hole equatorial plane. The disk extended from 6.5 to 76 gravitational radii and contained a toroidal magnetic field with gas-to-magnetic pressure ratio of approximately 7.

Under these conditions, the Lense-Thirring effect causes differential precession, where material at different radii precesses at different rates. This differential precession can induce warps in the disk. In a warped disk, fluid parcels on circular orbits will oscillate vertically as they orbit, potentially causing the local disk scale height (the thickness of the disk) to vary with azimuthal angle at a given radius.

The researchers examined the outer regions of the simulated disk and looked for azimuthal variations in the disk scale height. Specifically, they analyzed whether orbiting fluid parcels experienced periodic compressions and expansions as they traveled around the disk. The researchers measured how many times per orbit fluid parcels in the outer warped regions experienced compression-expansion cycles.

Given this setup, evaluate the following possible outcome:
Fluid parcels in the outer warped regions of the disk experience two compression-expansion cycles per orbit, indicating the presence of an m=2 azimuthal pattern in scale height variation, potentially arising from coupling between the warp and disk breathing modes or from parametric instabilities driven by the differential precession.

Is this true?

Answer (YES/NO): YES